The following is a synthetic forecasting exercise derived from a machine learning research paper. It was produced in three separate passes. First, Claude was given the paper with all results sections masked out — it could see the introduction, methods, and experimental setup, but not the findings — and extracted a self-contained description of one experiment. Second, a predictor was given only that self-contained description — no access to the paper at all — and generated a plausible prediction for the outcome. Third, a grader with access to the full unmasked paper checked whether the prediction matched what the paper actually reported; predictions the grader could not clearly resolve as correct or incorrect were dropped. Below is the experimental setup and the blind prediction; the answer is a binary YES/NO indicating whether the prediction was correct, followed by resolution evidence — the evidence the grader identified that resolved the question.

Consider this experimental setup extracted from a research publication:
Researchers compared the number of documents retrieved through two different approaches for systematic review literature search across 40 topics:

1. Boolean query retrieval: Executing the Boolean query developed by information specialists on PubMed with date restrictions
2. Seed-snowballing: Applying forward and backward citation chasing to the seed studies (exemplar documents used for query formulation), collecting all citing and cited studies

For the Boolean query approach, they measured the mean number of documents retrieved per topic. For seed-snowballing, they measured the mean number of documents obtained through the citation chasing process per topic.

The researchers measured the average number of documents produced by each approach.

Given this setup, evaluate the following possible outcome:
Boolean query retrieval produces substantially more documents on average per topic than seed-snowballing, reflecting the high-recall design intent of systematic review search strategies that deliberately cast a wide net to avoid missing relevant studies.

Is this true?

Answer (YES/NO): NO